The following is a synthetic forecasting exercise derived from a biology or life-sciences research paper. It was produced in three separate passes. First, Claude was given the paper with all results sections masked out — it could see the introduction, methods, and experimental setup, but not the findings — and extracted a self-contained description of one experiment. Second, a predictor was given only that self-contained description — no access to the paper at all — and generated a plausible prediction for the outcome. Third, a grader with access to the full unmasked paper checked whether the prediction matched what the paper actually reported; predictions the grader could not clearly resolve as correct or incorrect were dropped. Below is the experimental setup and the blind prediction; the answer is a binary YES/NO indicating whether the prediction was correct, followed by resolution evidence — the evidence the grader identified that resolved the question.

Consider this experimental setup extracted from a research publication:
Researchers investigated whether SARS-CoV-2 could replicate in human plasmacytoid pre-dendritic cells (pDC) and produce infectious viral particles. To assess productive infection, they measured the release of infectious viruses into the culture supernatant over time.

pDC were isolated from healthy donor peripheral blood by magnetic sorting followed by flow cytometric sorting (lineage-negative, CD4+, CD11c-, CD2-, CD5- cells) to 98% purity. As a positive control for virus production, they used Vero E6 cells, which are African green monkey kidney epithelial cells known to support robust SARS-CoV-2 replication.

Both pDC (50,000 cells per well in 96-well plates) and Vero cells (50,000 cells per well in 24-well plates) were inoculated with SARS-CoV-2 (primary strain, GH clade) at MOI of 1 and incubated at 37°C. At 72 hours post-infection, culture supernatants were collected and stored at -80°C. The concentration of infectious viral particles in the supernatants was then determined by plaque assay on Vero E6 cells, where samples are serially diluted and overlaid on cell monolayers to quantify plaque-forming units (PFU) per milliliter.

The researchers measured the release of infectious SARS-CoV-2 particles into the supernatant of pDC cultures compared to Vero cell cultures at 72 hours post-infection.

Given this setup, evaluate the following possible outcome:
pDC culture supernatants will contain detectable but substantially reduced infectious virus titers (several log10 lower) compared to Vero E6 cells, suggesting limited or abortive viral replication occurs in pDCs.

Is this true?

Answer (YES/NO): NO